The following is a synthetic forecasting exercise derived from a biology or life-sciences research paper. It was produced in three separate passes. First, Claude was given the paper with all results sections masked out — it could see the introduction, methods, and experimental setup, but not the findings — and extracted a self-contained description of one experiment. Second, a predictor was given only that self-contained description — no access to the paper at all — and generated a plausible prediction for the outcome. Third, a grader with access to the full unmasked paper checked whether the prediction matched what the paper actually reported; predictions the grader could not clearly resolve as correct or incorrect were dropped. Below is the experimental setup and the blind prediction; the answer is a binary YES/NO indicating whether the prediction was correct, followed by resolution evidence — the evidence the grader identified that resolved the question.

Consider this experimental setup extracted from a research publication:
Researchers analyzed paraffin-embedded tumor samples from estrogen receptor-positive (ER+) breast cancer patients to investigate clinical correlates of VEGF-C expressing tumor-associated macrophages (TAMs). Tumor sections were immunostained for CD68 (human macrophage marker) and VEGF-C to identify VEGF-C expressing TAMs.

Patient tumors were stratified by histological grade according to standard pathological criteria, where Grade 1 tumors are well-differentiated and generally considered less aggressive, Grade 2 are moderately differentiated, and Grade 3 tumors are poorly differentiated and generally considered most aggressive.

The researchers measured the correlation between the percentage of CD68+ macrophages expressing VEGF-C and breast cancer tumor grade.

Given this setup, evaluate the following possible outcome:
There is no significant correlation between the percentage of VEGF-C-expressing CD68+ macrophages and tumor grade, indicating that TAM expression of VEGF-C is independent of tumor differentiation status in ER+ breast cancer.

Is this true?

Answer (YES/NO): NO